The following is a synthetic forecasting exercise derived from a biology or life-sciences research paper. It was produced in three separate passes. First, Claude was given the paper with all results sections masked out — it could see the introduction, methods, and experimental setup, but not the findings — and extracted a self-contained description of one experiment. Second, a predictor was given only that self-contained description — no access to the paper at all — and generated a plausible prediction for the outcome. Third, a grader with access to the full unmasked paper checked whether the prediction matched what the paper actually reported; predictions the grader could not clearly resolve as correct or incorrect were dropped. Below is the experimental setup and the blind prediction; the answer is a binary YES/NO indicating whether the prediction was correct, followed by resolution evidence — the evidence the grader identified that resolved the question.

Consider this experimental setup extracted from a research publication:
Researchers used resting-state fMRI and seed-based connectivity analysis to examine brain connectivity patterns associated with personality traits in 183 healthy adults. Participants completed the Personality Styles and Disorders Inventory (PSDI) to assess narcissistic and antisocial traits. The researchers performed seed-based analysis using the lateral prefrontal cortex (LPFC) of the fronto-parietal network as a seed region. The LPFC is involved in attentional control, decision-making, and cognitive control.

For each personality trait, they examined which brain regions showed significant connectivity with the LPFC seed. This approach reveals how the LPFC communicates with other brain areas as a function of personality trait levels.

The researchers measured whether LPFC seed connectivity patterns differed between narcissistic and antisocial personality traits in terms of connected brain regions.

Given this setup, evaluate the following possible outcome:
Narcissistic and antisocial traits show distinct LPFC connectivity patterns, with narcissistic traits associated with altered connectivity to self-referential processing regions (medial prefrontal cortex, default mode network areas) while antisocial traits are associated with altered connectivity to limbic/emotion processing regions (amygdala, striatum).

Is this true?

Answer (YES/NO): NO